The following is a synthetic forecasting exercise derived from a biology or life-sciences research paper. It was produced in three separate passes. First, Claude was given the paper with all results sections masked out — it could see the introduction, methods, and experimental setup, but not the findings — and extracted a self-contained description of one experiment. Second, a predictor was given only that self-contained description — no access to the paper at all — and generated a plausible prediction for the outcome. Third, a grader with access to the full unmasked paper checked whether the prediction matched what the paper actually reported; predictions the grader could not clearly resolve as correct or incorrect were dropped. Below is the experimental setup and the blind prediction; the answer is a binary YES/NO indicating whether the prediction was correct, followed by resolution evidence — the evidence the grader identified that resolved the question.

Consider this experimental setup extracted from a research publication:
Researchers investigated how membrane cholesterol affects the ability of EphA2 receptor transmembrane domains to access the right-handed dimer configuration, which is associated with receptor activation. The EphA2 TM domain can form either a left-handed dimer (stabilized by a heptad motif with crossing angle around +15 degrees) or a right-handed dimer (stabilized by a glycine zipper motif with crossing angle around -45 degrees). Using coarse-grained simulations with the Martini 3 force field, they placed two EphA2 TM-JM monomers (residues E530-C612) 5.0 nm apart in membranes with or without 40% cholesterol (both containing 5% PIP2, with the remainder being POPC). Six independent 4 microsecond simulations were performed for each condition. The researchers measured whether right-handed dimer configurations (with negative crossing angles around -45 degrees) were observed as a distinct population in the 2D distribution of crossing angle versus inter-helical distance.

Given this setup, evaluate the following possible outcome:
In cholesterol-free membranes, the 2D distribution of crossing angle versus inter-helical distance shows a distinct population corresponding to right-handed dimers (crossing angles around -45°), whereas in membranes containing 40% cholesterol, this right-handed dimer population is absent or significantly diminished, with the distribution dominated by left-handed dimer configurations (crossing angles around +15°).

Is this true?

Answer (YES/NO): NO